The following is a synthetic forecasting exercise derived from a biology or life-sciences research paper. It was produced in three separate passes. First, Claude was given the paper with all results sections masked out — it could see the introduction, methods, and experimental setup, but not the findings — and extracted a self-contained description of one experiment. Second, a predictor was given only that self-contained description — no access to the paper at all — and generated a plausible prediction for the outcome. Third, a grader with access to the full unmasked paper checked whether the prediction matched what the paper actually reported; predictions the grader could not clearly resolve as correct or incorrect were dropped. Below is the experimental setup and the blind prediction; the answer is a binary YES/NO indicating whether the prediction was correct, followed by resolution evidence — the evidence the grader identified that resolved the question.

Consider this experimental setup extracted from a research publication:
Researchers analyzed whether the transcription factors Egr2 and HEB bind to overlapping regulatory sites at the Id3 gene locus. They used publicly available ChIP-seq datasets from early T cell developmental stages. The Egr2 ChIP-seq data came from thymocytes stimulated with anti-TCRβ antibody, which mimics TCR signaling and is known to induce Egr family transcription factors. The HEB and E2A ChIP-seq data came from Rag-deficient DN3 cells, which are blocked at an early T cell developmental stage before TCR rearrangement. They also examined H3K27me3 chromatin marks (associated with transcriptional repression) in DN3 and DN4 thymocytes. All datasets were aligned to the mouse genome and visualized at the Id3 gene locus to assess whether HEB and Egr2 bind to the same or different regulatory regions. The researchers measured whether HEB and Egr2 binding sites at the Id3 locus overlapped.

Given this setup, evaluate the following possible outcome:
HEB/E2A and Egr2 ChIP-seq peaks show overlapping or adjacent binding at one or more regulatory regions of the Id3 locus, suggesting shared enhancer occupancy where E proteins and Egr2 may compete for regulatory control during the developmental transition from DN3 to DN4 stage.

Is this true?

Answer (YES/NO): NO